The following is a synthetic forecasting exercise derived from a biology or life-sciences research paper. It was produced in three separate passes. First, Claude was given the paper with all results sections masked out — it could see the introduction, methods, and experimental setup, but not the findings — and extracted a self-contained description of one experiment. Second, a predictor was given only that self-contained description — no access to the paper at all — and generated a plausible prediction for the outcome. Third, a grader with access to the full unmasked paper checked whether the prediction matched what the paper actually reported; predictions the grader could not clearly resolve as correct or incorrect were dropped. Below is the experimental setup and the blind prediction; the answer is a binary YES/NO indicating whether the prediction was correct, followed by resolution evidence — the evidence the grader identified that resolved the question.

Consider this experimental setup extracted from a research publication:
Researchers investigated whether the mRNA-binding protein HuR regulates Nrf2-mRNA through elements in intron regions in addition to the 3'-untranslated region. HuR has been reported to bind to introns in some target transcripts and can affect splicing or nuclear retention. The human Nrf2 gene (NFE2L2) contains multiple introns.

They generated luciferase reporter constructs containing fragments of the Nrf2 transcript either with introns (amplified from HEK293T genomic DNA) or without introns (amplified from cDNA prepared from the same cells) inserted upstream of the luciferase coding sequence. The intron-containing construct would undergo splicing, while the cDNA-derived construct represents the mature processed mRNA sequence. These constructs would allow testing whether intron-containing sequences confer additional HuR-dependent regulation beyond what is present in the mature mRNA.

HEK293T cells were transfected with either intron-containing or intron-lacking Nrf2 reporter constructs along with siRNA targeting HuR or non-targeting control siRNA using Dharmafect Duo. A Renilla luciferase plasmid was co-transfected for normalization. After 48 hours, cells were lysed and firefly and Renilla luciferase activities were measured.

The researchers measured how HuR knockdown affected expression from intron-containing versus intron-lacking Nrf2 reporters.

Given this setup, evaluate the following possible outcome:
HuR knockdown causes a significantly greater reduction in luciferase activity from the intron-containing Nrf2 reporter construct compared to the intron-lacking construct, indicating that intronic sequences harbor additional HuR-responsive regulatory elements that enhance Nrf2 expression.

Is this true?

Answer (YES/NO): YES